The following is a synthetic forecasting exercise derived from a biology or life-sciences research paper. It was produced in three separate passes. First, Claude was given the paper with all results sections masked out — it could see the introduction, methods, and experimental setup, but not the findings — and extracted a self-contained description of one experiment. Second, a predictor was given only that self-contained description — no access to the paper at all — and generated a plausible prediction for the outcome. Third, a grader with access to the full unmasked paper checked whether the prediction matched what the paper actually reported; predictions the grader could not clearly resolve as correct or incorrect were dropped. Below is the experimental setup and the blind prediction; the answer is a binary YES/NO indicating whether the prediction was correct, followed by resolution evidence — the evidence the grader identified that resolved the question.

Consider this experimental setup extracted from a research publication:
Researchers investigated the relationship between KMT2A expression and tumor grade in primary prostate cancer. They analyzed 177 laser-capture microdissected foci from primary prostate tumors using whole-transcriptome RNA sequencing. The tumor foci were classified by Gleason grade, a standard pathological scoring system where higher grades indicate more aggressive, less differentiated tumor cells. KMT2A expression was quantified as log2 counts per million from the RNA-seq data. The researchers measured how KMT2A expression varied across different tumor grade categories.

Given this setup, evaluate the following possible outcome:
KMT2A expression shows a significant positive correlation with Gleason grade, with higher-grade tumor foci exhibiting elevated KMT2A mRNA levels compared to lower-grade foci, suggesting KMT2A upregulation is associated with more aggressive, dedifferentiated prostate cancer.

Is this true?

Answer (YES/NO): NO